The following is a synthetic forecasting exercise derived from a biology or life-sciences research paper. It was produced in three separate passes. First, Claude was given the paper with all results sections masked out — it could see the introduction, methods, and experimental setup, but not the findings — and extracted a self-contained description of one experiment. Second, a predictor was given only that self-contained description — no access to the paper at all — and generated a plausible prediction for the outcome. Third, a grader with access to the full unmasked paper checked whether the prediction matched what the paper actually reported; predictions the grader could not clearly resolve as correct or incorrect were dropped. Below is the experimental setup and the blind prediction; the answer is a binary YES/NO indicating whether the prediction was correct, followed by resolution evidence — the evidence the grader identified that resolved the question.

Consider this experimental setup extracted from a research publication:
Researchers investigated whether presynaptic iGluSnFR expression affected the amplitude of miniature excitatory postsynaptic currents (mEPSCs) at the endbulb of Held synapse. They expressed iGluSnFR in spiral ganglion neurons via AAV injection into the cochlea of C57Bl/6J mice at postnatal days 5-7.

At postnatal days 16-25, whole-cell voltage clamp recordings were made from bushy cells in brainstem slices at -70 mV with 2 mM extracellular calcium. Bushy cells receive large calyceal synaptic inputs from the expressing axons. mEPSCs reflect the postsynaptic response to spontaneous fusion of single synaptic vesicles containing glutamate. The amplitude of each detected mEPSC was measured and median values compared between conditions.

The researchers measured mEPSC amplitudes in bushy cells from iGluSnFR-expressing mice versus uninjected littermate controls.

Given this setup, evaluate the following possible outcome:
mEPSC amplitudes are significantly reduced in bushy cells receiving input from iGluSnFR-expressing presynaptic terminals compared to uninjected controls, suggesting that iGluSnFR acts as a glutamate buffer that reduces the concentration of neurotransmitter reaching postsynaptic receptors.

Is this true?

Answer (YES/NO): NO